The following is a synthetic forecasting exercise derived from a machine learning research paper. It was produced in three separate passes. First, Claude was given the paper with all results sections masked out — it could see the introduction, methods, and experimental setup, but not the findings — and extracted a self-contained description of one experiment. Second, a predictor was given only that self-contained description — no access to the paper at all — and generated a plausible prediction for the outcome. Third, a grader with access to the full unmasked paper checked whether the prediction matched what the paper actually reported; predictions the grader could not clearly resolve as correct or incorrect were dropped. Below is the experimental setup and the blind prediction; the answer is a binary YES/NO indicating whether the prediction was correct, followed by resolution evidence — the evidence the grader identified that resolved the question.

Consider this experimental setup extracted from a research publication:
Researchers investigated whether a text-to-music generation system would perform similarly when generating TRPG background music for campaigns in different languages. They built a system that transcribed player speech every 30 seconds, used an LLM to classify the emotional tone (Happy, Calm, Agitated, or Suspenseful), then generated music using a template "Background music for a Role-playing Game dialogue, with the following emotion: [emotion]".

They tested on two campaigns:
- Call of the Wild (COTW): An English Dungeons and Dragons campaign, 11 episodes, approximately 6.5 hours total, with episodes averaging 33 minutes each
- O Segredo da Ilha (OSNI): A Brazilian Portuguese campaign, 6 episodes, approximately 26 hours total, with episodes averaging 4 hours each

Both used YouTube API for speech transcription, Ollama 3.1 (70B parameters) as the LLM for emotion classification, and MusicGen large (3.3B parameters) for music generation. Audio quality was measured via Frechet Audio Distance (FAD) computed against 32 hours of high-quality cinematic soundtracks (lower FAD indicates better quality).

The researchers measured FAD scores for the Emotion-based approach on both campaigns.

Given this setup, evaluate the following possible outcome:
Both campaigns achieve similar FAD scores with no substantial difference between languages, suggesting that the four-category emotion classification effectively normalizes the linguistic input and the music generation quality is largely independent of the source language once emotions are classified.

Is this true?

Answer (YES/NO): YES